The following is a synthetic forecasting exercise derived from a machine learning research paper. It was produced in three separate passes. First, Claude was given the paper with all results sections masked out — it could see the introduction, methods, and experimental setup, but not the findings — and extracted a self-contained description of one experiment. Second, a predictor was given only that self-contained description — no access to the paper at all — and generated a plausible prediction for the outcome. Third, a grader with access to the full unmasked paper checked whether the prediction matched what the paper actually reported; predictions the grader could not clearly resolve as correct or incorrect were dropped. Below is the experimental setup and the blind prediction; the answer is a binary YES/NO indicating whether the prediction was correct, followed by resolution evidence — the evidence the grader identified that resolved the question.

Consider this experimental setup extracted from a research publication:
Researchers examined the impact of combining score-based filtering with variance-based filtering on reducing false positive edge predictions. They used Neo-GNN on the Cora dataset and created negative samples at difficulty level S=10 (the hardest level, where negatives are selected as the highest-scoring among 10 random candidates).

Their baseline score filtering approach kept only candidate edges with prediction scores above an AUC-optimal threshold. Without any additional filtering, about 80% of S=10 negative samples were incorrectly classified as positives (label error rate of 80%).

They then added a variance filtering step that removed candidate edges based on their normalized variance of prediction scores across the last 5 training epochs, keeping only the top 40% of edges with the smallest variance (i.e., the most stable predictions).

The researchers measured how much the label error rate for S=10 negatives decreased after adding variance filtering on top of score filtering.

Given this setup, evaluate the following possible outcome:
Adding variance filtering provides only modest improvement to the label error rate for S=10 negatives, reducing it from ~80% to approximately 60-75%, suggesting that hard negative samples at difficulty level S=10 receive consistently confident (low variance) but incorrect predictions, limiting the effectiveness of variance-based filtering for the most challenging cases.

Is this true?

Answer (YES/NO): NO